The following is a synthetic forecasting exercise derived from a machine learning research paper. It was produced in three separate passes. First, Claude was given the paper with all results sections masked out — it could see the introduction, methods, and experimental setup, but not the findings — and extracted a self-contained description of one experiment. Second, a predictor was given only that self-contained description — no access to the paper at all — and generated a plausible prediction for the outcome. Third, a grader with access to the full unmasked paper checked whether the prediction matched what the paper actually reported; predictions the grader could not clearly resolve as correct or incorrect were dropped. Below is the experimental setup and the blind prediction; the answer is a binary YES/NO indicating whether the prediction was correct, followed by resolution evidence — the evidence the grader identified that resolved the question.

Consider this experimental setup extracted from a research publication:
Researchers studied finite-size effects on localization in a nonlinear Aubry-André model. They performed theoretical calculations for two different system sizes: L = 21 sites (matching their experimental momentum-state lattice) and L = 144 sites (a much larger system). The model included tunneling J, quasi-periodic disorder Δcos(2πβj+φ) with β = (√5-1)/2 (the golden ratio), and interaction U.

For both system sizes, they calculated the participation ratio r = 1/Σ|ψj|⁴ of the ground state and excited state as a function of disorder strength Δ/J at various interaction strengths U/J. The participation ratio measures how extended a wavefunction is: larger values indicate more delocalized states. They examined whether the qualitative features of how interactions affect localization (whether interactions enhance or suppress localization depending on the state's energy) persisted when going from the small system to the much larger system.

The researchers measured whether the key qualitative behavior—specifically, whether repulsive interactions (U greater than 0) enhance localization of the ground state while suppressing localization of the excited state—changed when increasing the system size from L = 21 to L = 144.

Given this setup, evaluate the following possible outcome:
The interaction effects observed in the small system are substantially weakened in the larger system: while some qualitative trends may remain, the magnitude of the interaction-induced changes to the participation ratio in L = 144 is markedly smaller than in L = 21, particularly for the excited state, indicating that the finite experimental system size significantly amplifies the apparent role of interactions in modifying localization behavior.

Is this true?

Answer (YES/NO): NO